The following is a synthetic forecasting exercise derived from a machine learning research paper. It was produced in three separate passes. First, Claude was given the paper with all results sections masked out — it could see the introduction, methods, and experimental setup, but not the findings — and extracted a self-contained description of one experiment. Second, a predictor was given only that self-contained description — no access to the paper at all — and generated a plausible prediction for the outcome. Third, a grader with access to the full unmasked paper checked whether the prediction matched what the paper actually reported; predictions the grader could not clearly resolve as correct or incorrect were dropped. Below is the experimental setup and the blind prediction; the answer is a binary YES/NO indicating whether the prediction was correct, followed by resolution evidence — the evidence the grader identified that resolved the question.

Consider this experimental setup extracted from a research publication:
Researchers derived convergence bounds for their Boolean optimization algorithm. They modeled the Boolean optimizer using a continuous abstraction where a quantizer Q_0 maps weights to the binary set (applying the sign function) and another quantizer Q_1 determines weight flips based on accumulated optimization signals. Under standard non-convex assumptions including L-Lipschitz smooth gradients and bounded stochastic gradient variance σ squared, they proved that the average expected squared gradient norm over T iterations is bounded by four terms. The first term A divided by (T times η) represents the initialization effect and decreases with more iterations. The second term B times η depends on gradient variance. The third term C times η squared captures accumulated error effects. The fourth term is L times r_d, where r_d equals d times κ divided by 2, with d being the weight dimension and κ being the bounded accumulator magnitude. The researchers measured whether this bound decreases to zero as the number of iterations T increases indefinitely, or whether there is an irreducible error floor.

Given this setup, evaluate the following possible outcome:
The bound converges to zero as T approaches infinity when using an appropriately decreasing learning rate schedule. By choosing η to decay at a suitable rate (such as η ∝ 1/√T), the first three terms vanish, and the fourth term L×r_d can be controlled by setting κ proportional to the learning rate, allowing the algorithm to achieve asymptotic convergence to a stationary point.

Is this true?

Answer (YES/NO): NO